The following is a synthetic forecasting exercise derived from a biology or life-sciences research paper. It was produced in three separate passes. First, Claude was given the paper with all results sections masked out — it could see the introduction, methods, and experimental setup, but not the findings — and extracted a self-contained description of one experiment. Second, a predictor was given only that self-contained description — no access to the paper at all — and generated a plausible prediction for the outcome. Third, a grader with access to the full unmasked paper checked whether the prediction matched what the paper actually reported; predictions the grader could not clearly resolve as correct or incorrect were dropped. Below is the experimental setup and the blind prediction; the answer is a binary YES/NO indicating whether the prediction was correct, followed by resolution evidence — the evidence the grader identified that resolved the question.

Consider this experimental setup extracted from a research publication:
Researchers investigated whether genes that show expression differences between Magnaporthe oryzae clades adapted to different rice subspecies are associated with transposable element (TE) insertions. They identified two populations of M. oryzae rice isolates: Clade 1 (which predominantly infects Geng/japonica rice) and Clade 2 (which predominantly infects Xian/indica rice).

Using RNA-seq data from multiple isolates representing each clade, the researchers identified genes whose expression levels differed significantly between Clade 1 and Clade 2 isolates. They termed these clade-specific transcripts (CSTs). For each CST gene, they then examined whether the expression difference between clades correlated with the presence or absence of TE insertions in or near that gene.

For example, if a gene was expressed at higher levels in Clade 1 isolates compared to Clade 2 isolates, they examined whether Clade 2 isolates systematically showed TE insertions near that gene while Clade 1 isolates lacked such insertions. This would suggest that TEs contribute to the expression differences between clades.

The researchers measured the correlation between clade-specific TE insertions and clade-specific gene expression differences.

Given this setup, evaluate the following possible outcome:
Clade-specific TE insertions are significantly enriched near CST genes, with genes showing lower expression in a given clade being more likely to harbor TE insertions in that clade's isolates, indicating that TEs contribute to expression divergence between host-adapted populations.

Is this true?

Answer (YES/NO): YES